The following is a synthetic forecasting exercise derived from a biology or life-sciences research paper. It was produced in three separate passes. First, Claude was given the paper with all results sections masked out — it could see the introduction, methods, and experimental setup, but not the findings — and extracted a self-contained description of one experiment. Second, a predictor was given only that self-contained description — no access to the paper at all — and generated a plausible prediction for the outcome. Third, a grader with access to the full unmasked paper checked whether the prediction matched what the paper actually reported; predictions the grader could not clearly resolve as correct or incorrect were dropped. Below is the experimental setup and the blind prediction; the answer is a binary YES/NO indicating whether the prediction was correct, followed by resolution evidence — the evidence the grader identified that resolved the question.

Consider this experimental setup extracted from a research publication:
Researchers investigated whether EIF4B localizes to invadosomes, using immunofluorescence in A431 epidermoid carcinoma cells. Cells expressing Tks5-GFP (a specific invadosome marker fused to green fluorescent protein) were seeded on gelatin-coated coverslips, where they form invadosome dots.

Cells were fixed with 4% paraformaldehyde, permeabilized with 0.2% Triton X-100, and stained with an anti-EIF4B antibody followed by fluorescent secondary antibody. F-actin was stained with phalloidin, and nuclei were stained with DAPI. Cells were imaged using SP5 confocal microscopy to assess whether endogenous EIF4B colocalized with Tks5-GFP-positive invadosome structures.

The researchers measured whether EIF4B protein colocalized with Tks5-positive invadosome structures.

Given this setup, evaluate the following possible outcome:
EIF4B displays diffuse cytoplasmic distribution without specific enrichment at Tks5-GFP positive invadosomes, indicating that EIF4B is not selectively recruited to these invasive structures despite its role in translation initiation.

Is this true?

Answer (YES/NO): NO